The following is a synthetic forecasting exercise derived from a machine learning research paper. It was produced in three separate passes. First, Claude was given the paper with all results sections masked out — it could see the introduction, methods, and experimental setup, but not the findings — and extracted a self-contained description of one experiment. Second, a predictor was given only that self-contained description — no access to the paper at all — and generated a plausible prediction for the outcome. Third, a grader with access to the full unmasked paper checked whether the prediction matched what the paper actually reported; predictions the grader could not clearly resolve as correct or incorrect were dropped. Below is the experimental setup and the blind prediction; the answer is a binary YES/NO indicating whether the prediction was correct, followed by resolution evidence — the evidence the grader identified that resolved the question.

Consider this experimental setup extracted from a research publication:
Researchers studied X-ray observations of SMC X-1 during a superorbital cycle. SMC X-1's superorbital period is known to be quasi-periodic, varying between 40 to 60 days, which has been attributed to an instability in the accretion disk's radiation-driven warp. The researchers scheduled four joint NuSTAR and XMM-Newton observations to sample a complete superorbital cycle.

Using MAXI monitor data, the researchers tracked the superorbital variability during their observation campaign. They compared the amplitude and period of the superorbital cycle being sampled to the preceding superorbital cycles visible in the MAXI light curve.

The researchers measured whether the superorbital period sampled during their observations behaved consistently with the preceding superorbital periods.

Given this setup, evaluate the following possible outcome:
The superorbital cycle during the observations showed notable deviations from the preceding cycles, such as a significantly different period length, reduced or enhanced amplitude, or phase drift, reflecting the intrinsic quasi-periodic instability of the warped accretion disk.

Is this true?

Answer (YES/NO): YES